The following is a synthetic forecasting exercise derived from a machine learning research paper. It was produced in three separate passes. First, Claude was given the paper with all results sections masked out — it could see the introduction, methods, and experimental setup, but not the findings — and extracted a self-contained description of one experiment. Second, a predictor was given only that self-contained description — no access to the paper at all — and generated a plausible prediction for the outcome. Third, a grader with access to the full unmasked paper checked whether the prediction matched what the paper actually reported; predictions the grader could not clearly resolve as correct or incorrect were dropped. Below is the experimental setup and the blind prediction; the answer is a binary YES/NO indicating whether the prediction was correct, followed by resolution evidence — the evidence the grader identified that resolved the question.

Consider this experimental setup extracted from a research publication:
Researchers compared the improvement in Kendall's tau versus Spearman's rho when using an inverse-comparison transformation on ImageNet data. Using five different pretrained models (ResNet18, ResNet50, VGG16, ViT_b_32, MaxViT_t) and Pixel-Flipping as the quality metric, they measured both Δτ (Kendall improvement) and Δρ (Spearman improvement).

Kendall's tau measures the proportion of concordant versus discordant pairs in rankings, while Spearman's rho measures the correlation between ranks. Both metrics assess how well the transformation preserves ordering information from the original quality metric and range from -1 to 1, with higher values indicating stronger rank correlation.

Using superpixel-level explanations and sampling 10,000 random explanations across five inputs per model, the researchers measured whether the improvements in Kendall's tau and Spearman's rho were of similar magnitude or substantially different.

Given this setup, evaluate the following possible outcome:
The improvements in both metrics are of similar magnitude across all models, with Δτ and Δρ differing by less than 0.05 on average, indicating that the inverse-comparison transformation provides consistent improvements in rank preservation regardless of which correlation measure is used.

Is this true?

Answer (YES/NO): YES